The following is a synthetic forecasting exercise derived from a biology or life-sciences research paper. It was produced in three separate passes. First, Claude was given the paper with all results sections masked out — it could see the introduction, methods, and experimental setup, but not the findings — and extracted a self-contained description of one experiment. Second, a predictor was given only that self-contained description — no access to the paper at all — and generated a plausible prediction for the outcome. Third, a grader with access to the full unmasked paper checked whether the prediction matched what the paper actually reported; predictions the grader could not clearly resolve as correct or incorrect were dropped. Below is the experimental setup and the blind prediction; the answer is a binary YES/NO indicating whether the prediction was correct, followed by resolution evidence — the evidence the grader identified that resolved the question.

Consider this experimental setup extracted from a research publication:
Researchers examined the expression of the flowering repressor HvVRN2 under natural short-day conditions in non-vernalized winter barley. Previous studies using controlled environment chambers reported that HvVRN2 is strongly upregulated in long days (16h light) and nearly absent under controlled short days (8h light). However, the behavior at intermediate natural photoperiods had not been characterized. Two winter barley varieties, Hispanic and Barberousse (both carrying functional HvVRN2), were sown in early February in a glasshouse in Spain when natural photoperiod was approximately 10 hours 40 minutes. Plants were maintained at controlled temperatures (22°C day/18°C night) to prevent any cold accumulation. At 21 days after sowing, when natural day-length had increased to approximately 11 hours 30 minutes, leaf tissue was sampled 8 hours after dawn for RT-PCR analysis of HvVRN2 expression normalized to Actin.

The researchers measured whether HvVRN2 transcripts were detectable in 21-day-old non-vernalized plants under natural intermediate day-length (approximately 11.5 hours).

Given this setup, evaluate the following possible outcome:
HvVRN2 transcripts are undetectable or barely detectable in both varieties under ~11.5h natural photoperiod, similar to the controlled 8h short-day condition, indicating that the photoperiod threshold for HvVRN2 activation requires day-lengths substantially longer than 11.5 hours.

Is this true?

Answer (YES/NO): NO